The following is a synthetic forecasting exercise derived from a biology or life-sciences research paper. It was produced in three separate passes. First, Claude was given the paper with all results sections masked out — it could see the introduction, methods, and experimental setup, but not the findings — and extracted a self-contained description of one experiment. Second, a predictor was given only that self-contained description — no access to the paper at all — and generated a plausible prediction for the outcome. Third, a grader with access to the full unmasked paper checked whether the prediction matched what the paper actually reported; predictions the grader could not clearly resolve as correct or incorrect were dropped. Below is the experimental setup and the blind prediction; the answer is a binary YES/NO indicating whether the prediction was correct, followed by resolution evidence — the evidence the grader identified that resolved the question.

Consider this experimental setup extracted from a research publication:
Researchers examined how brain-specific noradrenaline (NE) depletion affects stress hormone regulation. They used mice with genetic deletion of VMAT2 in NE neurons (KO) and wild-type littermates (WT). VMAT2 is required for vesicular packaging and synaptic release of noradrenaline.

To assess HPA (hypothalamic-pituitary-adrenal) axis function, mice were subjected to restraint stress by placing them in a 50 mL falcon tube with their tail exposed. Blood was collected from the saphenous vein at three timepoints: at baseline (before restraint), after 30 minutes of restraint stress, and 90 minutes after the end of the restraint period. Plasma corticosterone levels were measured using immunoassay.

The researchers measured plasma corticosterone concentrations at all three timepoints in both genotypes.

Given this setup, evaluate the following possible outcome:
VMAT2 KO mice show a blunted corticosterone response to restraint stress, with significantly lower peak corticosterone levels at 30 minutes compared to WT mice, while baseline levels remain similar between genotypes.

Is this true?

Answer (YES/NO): NO